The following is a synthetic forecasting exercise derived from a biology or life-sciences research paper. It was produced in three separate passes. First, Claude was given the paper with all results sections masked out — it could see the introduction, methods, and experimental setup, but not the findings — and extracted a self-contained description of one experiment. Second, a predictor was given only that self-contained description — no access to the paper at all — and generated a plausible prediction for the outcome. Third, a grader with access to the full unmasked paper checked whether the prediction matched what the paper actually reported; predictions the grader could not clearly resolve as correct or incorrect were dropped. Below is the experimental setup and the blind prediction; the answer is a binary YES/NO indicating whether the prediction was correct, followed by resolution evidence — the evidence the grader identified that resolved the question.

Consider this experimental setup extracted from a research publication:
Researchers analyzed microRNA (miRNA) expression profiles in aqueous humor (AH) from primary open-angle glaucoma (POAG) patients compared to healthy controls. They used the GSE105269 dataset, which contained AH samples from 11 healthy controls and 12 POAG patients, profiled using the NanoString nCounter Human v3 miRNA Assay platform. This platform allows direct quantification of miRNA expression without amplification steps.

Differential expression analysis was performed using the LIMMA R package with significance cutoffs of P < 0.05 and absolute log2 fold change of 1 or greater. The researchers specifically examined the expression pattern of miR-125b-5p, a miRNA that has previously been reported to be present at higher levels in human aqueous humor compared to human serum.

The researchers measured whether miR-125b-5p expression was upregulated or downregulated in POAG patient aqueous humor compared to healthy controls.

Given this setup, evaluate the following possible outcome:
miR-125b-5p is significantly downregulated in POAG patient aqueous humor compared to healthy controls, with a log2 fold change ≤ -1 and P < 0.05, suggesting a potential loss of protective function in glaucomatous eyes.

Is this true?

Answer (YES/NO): YES